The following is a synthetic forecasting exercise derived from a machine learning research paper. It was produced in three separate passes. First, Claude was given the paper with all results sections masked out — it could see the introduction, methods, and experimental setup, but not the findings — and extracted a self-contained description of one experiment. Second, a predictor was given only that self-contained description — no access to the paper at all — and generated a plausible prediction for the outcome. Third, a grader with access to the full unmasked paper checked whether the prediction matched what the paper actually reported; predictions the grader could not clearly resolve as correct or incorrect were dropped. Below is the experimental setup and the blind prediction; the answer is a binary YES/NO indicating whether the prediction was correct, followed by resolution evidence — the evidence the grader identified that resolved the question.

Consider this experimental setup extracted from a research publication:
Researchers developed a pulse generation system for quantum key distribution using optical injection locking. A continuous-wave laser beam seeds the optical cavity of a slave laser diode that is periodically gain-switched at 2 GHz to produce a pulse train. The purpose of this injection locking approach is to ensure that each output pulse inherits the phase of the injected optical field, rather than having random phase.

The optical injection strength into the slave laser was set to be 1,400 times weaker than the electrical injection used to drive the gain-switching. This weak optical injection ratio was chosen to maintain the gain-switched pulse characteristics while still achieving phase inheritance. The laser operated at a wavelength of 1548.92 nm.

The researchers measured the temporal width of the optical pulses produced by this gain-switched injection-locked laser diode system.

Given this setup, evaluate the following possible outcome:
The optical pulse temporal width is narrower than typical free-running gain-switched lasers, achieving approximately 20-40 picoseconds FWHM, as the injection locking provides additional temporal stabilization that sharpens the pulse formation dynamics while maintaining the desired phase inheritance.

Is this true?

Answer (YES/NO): NO